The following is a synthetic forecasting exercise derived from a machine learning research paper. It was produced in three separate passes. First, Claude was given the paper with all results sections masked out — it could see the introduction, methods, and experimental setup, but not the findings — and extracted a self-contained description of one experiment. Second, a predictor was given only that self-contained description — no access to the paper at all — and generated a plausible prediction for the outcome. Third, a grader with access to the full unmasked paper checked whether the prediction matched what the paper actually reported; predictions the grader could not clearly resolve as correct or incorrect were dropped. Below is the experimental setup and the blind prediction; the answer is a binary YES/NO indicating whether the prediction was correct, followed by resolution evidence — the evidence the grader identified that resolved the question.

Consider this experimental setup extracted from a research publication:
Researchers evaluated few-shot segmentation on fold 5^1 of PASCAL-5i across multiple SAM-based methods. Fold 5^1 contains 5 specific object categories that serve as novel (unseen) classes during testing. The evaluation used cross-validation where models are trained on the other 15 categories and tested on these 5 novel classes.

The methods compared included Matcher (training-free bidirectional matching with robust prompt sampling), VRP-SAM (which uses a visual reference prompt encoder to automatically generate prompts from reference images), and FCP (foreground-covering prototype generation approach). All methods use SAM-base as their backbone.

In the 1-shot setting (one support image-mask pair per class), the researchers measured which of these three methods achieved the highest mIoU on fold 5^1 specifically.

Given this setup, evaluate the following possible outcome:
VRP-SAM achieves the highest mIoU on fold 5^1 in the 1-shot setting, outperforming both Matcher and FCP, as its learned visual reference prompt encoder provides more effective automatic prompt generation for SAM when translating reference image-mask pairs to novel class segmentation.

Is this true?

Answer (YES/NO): YES